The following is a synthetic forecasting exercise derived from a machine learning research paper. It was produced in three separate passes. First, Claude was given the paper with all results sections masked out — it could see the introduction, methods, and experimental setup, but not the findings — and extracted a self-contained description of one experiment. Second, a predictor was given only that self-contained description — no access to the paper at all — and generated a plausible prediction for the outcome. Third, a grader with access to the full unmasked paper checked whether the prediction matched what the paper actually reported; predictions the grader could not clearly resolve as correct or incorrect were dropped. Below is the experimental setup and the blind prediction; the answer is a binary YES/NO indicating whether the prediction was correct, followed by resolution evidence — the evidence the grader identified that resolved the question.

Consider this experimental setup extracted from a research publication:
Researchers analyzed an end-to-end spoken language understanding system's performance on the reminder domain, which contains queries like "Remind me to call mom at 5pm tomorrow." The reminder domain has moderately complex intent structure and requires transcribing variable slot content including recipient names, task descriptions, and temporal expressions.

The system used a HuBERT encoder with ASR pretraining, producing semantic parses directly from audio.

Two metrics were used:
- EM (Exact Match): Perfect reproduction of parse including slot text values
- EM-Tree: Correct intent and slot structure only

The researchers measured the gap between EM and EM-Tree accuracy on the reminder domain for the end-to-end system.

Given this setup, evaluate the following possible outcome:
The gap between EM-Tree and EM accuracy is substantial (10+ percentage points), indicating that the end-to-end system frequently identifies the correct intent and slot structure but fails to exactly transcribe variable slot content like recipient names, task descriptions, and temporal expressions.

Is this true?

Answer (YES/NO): YES